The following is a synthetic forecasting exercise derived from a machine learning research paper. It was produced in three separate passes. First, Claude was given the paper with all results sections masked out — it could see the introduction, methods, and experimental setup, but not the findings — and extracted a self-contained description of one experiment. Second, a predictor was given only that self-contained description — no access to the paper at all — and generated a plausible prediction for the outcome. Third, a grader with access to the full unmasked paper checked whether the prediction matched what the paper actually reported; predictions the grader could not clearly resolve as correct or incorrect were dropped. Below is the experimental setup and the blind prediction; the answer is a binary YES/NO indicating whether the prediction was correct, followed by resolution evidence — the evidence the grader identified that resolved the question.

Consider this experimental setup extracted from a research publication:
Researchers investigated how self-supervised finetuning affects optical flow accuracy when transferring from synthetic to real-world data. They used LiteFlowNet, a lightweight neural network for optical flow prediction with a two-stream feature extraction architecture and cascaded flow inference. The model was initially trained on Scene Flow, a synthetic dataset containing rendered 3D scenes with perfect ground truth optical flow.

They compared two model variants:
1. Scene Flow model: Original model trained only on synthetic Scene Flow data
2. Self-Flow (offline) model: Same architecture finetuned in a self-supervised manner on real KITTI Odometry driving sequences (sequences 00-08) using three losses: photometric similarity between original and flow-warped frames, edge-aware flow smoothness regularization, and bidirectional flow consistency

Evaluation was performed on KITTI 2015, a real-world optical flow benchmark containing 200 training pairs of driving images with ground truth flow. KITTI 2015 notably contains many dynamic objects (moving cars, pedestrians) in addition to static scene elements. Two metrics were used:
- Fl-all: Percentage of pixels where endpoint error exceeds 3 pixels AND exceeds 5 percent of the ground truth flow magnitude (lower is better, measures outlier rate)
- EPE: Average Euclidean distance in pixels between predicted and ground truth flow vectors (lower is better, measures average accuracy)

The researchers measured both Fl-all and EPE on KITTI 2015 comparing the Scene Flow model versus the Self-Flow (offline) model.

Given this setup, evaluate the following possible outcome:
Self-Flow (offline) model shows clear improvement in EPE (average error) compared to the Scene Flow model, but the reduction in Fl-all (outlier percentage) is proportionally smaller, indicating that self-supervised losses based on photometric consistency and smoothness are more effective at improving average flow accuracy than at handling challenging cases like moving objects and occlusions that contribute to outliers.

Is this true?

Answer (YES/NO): NO